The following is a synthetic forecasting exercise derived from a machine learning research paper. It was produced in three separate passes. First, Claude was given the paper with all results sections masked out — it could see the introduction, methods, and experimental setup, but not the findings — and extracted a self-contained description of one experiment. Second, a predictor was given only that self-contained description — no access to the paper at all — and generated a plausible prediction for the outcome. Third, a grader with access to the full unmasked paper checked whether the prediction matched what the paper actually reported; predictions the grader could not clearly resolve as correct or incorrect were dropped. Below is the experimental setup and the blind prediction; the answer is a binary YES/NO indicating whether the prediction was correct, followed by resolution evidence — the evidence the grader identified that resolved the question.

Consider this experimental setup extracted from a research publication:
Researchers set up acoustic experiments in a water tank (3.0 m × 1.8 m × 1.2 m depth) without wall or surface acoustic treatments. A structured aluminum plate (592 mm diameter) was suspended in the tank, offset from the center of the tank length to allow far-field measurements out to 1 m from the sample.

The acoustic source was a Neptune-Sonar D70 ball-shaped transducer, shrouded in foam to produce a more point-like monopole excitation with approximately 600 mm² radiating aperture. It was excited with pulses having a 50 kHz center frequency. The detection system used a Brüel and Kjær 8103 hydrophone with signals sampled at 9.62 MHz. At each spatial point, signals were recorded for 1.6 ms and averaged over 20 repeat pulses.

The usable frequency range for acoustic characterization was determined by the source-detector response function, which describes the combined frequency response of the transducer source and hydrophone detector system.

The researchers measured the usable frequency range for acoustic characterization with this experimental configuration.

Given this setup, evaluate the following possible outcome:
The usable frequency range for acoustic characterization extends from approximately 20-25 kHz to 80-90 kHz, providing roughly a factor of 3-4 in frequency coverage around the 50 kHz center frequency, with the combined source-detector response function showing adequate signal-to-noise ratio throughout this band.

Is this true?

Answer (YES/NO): YES